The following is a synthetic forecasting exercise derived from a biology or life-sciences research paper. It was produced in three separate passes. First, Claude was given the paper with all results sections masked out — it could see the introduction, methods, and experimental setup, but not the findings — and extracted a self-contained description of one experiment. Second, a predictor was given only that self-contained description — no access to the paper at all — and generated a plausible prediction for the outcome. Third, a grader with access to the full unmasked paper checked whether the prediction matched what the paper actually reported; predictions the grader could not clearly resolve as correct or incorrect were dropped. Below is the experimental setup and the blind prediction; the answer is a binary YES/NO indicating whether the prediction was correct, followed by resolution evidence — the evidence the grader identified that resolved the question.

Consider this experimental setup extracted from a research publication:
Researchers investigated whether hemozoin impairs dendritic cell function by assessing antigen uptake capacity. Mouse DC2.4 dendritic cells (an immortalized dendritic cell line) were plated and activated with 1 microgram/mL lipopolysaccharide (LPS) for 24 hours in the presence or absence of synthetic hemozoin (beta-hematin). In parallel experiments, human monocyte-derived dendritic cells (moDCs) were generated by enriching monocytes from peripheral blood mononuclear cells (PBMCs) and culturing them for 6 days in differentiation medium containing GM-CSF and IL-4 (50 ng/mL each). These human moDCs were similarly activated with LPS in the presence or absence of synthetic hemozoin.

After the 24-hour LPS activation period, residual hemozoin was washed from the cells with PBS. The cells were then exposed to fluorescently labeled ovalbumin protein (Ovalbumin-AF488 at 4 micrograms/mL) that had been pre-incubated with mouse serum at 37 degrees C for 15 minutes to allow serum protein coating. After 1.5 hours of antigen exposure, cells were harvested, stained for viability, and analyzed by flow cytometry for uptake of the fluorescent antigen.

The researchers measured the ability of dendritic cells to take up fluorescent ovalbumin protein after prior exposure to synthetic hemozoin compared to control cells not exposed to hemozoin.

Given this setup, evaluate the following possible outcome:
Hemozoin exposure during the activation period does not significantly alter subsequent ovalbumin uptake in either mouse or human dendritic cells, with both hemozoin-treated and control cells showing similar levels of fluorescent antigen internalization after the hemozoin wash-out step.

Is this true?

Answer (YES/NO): NO